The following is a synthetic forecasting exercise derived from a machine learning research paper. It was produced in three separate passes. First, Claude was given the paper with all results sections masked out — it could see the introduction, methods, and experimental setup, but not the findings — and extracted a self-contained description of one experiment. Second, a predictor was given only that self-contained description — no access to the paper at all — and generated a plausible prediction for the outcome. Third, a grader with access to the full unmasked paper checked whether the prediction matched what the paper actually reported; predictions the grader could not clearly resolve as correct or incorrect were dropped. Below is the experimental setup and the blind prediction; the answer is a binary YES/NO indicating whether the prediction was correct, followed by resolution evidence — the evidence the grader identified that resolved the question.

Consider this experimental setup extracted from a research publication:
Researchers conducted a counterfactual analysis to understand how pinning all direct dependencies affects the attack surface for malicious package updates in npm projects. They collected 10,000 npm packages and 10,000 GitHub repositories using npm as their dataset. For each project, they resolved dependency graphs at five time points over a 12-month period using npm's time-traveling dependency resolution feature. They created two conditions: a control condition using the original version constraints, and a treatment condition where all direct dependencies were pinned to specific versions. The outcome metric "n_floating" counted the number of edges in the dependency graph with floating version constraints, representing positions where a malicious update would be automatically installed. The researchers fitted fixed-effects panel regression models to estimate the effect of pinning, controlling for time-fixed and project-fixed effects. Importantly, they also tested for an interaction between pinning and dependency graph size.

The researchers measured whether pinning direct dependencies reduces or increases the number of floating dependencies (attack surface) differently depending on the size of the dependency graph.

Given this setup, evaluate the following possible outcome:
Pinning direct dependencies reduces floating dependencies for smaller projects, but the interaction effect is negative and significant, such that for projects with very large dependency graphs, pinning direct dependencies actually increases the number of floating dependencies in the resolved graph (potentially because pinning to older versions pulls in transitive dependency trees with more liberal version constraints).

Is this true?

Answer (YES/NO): NO